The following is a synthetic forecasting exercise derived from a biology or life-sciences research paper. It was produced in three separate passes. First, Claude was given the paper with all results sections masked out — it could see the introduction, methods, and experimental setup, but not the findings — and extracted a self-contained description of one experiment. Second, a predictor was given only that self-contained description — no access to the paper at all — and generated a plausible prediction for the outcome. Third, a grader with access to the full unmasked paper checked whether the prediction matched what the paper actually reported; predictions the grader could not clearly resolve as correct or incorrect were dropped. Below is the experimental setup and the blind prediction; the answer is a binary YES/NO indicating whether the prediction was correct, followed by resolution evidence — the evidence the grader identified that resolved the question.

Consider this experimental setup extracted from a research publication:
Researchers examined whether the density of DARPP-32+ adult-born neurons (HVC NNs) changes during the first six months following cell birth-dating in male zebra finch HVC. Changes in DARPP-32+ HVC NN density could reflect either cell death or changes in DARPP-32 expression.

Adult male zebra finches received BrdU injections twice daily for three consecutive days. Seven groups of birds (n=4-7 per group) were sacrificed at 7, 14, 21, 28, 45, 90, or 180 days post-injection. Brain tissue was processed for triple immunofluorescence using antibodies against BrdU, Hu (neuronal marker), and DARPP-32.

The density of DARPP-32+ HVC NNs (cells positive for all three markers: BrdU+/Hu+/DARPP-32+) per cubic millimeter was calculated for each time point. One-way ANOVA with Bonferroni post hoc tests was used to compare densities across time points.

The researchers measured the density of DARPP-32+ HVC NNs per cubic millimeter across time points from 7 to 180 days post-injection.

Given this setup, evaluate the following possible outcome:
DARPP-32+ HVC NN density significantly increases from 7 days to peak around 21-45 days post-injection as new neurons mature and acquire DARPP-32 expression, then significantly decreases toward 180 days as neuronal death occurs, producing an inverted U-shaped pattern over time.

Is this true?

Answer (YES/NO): NO